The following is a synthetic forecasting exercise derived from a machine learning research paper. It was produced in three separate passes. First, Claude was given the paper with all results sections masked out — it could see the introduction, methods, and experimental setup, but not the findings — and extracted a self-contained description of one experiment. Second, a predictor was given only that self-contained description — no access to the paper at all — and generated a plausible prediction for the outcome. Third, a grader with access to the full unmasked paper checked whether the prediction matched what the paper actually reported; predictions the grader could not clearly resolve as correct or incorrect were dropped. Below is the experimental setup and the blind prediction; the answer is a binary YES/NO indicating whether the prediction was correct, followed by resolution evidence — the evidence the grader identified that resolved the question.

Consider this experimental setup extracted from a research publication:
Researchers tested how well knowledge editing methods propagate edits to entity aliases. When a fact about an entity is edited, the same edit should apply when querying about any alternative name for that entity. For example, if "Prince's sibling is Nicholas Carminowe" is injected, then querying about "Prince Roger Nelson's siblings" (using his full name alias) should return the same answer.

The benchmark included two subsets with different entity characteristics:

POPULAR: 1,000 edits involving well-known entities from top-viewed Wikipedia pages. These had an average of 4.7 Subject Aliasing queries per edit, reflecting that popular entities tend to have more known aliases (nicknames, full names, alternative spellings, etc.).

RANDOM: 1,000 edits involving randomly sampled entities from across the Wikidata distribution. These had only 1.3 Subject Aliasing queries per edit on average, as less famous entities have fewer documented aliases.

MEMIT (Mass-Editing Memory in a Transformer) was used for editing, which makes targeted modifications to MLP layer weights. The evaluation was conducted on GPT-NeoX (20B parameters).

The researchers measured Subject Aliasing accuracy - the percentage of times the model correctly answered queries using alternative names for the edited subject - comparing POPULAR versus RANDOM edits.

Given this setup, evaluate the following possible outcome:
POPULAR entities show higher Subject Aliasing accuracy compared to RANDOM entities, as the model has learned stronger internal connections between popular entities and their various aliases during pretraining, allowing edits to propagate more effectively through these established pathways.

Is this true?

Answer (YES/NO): NO